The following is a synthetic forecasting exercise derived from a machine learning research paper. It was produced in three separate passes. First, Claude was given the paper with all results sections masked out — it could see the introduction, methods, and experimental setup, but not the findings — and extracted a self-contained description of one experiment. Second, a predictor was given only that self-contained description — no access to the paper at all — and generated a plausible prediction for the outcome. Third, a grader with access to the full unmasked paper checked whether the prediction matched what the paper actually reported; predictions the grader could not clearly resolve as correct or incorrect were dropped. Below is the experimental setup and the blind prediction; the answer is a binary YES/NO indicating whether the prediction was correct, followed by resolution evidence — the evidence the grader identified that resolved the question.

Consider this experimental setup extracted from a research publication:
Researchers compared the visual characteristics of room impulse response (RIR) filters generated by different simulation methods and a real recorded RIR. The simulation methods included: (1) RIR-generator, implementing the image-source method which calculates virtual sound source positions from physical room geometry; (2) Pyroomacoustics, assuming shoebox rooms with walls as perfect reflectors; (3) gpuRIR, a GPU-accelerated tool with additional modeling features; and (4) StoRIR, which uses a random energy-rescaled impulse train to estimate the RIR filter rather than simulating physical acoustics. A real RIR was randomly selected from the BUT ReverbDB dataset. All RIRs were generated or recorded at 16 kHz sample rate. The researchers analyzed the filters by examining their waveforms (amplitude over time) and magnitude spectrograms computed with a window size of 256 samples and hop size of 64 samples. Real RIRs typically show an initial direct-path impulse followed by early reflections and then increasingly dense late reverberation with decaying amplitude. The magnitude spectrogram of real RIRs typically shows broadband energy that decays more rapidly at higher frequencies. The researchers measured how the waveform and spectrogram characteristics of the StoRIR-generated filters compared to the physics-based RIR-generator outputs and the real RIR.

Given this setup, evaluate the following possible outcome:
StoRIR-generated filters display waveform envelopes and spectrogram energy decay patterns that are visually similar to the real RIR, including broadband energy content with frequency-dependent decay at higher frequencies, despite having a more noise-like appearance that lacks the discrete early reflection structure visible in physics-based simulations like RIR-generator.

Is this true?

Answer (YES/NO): NO